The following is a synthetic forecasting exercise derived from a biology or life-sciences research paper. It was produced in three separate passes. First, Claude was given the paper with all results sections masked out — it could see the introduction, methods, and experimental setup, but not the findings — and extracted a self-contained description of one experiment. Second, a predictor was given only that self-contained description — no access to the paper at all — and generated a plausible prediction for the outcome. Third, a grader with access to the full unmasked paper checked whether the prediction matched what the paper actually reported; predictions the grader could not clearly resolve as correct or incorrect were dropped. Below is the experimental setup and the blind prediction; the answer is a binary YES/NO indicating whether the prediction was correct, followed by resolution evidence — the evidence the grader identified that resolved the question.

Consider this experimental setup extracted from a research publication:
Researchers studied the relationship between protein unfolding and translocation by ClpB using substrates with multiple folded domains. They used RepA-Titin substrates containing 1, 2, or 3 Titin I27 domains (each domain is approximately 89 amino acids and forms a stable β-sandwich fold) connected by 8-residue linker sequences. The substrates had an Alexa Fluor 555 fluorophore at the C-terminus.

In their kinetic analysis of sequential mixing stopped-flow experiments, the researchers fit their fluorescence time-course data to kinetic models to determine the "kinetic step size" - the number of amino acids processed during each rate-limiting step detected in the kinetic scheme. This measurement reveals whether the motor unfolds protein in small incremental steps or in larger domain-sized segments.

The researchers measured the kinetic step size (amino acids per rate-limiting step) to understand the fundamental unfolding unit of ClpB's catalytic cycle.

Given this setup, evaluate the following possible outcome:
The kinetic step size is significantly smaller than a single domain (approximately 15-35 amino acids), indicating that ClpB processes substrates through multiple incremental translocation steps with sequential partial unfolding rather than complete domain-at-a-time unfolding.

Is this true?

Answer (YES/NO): NO